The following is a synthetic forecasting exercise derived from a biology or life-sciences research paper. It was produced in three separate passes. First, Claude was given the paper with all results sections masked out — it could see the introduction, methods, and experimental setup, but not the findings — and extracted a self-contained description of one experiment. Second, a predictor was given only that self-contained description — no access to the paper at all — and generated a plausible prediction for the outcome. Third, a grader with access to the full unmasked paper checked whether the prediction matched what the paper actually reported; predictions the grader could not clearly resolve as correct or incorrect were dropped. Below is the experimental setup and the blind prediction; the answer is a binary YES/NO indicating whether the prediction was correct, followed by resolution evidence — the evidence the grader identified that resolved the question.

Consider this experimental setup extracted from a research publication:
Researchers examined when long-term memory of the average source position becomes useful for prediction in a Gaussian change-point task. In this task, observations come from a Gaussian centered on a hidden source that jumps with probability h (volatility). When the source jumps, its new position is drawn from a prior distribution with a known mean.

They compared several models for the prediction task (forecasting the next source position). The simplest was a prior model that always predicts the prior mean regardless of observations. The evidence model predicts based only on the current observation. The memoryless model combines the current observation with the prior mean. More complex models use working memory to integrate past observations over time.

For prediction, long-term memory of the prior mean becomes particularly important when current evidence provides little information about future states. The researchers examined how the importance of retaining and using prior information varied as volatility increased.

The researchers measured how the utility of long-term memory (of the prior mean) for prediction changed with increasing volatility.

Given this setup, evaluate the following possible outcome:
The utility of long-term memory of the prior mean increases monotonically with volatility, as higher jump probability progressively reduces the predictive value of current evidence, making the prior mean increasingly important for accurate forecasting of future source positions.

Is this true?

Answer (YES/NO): YES